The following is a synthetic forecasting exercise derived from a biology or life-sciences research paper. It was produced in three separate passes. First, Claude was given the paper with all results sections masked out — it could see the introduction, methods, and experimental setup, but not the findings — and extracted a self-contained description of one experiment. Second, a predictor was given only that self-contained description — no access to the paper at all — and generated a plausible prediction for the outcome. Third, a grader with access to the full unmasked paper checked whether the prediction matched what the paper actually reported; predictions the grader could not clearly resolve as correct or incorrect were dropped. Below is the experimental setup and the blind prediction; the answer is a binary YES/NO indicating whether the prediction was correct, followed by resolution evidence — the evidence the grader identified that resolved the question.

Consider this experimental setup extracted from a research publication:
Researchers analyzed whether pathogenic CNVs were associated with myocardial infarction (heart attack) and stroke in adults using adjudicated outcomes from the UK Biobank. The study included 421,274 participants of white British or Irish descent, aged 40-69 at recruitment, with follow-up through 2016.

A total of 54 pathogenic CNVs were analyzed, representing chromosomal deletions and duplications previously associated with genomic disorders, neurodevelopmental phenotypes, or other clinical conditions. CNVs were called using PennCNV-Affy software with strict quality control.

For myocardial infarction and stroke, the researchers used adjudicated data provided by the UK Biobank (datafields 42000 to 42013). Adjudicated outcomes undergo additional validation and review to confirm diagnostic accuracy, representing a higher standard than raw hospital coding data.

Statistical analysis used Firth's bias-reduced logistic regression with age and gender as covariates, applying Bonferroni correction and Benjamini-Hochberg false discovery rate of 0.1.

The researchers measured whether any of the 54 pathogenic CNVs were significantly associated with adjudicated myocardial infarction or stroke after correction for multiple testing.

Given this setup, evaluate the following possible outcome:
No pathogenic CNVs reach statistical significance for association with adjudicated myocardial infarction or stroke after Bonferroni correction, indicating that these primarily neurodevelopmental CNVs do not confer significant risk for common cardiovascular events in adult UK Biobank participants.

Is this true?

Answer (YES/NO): YES